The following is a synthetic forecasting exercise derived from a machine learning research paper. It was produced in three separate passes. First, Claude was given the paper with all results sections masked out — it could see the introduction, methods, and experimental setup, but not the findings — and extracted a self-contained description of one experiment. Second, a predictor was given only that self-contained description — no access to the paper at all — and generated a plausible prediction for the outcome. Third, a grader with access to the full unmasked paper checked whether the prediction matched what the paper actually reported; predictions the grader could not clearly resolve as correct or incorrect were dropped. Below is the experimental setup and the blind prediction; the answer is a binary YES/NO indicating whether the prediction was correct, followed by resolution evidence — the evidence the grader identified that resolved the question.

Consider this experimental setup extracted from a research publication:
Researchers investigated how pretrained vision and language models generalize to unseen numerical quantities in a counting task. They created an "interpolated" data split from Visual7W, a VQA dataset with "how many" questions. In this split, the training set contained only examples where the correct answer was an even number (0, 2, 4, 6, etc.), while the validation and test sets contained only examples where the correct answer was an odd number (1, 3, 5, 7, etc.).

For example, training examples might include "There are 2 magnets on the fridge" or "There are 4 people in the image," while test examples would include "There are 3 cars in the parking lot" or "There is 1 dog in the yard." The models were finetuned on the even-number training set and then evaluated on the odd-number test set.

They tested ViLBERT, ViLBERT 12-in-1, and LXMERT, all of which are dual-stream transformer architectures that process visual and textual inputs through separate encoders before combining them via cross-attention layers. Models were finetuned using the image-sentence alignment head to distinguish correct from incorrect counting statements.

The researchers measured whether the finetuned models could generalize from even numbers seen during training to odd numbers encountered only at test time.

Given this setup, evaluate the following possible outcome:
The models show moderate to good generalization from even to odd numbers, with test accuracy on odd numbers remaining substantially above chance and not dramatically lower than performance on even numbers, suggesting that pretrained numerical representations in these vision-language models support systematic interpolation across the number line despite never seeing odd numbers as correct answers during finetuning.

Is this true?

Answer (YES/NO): NO